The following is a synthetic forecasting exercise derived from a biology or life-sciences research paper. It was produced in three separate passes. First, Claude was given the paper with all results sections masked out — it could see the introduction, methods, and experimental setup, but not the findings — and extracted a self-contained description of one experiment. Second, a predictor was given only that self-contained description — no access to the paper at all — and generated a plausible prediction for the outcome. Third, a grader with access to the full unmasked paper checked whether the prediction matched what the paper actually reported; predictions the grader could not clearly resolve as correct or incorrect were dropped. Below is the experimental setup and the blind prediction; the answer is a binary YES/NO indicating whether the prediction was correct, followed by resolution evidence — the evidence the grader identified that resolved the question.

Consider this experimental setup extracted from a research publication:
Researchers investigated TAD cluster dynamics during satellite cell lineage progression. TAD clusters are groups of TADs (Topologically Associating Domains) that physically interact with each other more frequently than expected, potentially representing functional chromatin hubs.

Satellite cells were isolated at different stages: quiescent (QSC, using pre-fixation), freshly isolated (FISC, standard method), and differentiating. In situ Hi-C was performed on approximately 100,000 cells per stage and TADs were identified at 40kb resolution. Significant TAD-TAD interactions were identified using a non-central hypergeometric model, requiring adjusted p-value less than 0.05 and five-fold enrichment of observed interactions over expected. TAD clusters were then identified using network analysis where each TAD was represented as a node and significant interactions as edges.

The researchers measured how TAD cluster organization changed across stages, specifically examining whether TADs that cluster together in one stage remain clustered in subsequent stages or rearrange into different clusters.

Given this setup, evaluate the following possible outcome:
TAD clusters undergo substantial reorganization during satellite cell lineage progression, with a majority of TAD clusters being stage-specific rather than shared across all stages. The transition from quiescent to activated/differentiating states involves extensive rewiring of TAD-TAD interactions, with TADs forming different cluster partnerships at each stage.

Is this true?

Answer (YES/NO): NO